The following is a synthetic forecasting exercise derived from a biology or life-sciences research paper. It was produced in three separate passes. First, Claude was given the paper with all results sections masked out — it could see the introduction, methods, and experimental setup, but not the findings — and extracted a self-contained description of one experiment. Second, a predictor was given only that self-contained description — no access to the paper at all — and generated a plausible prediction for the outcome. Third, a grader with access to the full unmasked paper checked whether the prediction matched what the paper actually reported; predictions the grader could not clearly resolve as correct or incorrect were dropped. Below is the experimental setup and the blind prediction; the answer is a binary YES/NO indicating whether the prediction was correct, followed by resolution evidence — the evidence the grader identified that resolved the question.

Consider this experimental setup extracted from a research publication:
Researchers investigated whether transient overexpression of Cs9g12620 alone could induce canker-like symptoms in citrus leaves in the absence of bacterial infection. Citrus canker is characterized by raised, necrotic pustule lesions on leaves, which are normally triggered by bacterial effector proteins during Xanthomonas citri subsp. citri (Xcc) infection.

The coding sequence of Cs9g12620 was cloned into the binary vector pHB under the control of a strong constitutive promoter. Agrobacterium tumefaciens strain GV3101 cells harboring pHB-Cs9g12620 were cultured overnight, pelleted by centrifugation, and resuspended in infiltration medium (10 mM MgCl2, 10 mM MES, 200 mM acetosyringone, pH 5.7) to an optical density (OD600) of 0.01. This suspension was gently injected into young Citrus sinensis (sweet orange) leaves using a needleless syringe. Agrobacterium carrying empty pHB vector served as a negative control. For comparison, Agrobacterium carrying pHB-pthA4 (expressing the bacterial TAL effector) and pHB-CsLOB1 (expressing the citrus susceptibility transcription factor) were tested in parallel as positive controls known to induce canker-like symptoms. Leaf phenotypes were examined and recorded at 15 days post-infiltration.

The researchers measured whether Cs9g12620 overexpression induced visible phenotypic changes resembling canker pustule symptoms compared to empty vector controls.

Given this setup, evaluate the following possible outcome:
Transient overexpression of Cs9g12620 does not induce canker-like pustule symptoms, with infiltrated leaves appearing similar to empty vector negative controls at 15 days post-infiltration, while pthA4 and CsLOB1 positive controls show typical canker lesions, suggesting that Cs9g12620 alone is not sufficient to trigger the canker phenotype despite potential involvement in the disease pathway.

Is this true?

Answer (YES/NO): NO